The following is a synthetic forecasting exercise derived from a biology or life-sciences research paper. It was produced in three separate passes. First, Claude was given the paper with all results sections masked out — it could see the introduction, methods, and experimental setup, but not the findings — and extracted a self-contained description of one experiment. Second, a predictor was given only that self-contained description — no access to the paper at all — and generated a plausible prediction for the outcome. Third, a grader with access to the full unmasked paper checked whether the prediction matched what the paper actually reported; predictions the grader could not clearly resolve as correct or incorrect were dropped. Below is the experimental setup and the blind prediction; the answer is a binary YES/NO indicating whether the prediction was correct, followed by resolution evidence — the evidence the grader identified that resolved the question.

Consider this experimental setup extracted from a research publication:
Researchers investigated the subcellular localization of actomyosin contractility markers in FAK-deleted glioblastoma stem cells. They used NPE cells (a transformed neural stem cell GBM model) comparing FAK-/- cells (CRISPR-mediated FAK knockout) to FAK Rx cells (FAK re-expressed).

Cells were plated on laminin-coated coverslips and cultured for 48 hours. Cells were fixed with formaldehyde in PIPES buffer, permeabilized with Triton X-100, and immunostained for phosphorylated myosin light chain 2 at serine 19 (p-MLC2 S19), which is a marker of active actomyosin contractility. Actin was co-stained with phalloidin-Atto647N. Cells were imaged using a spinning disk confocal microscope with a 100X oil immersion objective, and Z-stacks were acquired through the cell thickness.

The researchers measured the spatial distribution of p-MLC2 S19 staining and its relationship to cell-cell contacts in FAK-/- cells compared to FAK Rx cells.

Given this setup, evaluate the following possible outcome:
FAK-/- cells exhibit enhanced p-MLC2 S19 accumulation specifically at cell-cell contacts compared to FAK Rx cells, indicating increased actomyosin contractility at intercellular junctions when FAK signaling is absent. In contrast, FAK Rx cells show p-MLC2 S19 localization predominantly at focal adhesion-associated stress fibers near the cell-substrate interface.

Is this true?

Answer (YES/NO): NO